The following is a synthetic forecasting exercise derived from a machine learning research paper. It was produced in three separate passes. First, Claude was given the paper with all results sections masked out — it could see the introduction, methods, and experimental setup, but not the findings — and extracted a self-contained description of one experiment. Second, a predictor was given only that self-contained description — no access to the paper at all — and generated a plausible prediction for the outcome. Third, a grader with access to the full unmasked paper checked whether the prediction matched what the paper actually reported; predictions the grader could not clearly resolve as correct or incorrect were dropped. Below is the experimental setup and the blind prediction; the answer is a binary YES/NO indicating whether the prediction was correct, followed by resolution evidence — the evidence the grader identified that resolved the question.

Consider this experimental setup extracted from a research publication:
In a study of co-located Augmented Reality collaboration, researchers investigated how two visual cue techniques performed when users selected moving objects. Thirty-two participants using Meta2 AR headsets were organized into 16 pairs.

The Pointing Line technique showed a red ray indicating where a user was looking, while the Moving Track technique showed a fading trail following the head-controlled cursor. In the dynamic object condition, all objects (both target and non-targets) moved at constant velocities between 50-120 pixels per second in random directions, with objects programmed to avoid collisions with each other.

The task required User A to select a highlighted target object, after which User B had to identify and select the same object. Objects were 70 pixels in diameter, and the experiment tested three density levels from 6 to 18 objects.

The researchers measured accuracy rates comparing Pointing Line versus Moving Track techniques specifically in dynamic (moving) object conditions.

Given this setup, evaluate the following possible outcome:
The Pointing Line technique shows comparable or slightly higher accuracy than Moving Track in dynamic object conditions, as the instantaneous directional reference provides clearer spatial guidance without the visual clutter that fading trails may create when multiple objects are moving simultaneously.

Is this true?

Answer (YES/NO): NO